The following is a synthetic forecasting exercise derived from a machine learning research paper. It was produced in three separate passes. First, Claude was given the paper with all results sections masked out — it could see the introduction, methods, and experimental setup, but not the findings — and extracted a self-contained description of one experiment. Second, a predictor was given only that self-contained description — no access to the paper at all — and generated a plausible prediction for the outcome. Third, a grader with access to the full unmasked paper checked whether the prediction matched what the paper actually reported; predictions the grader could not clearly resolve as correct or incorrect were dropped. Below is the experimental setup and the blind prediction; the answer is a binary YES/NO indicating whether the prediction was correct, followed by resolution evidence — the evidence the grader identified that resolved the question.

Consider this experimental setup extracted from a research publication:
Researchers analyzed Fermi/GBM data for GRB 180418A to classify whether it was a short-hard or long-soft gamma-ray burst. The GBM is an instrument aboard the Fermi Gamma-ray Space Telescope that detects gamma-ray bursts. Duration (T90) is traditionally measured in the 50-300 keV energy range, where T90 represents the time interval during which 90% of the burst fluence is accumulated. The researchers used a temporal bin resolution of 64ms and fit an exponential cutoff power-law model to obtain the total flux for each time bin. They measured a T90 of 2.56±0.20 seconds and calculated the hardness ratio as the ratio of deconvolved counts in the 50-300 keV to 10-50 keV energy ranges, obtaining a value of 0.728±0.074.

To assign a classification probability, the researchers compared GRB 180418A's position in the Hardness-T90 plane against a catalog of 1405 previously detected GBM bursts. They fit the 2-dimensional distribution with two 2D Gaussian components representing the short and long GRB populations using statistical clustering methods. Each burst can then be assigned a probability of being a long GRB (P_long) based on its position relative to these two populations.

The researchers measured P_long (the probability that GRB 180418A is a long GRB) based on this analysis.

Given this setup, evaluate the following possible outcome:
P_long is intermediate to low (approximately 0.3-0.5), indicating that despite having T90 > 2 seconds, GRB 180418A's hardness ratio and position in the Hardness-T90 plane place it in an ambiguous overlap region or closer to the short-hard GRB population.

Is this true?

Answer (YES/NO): YES